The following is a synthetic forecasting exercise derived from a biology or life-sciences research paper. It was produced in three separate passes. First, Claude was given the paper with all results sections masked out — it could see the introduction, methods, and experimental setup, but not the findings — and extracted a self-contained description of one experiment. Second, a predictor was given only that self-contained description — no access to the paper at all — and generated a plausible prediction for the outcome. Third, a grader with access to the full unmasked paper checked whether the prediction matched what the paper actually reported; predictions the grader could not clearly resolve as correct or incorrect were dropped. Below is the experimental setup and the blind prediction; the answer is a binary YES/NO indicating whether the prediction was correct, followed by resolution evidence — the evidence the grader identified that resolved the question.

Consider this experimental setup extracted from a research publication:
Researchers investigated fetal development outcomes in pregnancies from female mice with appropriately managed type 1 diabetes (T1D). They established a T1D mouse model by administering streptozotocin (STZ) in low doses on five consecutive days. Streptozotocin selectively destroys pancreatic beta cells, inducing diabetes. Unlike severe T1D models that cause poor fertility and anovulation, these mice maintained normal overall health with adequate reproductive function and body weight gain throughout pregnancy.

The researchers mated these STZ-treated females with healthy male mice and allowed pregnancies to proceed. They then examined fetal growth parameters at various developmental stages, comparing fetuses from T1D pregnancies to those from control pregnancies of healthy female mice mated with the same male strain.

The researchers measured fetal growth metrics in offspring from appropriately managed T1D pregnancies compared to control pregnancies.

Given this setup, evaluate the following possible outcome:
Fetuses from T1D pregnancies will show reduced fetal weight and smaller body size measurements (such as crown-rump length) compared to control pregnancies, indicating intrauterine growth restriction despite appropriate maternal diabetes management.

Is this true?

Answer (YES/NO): YES